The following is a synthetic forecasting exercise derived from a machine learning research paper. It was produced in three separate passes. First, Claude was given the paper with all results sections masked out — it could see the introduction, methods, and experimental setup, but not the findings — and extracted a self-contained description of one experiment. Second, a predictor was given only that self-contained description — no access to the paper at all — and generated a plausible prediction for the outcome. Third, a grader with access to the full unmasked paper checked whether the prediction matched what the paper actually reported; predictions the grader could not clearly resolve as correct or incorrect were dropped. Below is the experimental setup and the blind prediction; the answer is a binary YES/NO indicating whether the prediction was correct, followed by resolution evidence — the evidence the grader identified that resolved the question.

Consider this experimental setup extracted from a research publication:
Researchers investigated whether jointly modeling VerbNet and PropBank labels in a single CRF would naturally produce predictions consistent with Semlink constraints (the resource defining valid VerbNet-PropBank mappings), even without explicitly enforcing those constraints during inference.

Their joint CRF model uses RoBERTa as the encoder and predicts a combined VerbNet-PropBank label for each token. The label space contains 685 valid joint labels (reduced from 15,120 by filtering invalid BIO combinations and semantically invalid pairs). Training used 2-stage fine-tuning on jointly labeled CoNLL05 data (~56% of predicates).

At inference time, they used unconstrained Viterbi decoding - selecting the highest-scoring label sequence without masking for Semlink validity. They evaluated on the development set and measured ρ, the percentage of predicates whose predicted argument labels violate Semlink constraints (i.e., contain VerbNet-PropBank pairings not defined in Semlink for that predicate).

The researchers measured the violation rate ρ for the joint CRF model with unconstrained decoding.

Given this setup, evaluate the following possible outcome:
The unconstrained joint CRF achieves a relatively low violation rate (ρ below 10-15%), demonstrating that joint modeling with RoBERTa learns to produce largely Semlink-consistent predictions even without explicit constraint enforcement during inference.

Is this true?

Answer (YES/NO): YES